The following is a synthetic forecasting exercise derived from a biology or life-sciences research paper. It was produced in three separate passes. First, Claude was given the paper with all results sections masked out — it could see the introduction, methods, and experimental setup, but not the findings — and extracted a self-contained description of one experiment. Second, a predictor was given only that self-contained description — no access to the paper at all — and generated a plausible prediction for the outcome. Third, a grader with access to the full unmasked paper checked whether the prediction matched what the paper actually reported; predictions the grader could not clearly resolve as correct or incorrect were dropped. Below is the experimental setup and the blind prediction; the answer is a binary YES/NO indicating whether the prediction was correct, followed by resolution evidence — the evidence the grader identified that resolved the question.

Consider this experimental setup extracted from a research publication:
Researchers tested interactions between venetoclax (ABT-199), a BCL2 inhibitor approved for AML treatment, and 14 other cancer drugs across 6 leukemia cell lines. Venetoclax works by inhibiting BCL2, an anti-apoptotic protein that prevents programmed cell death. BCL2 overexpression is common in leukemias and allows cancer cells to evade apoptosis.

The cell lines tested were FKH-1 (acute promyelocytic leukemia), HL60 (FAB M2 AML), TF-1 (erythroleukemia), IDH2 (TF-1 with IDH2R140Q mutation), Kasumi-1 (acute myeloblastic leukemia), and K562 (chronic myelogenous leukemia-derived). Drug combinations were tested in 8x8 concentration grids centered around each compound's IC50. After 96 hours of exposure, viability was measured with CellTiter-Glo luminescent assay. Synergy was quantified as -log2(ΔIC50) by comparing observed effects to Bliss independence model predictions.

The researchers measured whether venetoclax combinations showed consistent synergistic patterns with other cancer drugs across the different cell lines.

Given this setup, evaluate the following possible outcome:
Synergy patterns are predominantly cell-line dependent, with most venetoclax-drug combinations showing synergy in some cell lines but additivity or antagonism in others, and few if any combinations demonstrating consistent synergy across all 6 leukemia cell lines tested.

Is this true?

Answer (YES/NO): YES